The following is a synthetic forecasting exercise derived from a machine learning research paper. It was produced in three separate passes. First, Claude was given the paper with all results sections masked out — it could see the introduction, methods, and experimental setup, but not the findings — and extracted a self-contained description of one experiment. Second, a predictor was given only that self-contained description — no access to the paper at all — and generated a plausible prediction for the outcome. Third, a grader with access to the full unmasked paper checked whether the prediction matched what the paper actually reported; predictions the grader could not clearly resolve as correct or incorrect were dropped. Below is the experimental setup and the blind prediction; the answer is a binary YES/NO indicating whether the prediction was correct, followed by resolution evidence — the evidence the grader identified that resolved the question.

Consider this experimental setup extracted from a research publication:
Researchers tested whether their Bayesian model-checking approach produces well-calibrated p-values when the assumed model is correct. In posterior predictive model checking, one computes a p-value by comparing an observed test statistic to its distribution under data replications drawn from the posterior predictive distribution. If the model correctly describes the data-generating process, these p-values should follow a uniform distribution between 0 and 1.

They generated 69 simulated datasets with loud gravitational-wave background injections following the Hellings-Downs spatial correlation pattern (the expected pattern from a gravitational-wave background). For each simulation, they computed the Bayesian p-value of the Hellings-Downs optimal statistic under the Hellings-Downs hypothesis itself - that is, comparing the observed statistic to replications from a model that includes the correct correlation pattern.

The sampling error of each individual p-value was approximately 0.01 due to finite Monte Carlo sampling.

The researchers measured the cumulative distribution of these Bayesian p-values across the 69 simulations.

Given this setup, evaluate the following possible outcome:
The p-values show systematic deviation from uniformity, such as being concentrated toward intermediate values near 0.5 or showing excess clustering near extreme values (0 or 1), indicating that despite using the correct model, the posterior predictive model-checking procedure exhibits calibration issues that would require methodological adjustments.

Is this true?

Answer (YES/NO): NO